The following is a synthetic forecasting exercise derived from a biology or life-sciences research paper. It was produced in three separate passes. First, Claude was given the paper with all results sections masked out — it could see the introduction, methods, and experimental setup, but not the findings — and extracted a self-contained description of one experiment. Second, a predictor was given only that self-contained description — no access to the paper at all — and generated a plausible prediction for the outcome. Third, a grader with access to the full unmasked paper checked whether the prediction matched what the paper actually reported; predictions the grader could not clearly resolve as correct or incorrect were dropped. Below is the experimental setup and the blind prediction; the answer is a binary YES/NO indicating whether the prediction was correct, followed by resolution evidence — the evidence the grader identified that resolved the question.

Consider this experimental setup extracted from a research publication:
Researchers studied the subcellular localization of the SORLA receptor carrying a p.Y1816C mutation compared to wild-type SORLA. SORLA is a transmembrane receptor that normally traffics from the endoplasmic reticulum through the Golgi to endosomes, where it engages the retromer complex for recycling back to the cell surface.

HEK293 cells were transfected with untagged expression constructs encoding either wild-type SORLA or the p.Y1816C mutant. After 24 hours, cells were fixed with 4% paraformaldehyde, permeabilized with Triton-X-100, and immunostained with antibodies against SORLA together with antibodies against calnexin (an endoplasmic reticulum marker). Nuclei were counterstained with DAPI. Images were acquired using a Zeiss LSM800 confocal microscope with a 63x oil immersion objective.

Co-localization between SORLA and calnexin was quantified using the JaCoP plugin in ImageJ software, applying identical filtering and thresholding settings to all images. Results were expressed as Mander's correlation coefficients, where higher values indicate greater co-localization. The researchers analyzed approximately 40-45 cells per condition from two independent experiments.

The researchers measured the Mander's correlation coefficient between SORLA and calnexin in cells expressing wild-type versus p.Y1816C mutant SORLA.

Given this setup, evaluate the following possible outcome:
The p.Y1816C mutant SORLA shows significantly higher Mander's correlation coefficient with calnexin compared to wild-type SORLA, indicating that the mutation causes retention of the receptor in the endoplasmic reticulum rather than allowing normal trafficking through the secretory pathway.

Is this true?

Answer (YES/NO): YES